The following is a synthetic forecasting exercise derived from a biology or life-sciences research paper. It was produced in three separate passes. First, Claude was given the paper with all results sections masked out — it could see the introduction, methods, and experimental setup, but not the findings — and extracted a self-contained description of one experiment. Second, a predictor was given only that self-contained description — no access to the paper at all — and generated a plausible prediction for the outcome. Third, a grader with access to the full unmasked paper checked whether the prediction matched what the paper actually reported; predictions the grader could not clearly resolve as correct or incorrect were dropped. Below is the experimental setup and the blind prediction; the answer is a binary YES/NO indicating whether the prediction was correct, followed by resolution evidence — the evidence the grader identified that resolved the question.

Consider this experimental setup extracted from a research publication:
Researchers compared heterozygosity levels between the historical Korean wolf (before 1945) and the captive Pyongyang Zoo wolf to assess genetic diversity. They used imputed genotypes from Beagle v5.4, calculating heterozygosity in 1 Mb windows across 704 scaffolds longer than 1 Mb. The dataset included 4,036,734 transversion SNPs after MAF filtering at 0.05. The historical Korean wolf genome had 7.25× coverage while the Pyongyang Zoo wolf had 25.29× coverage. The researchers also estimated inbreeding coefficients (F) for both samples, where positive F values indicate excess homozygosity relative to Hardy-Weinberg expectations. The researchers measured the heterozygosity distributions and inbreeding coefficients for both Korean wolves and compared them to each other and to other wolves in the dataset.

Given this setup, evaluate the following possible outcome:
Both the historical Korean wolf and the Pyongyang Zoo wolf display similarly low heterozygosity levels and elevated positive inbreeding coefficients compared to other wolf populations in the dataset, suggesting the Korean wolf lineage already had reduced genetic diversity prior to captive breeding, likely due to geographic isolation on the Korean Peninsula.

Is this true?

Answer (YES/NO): NO